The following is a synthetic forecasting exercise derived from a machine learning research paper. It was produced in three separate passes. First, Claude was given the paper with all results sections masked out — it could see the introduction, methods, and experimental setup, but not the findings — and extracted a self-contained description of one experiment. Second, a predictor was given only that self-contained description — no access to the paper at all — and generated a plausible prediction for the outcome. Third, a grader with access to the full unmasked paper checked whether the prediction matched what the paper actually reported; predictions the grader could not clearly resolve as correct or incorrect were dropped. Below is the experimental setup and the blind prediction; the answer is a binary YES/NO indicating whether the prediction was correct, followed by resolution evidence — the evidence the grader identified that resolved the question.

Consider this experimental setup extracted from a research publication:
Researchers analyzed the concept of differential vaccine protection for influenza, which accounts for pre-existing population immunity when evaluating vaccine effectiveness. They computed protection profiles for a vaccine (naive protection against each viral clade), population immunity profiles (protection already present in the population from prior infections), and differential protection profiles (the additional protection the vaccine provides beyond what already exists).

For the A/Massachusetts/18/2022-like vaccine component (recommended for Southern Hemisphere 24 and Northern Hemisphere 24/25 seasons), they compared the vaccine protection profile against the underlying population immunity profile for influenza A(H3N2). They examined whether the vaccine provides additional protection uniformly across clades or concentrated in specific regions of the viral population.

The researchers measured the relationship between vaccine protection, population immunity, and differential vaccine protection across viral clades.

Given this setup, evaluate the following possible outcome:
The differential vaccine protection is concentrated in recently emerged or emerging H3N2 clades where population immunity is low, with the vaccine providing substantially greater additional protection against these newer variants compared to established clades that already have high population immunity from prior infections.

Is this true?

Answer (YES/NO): NO